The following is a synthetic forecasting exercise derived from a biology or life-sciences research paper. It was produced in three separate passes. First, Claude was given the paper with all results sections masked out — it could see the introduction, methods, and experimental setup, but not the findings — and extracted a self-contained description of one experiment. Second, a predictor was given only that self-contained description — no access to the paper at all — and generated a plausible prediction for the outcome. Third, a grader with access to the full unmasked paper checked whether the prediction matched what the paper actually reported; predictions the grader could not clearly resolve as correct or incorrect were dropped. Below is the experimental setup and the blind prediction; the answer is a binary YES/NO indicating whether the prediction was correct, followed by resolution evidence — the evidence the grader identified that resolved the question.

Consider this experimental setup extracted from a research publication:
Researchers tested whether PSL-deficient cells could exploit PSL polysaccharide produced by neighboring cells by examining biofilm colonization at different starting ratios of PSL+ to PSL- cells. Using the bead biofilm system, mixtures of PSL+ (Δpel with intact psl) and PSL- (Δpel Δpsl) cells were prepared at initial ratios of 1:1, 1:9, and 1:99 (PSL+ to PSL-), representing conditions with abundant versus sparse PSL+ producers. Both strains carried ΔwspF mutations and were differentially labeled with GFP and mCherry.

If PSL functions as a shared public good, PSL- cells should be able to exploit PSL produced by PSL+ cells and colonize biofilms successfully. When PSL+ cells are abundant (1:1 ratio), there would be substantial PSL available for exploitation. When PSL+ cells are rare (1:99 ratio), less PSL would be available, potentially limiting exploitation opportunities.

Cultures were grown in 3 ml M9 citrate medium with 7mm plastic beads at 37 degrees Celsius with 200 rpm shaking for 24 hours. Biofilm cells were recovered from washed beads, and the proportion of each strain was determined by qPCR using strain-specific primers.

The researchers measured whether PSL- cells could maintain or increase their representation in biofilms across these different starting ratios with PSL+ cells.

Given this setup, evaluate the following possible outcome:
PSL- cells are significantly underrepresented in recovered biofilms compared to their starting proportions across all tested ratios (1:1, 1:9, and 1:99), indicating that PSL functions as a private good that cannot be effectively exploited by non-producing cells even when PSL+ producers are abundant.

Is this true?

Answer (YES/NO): NO